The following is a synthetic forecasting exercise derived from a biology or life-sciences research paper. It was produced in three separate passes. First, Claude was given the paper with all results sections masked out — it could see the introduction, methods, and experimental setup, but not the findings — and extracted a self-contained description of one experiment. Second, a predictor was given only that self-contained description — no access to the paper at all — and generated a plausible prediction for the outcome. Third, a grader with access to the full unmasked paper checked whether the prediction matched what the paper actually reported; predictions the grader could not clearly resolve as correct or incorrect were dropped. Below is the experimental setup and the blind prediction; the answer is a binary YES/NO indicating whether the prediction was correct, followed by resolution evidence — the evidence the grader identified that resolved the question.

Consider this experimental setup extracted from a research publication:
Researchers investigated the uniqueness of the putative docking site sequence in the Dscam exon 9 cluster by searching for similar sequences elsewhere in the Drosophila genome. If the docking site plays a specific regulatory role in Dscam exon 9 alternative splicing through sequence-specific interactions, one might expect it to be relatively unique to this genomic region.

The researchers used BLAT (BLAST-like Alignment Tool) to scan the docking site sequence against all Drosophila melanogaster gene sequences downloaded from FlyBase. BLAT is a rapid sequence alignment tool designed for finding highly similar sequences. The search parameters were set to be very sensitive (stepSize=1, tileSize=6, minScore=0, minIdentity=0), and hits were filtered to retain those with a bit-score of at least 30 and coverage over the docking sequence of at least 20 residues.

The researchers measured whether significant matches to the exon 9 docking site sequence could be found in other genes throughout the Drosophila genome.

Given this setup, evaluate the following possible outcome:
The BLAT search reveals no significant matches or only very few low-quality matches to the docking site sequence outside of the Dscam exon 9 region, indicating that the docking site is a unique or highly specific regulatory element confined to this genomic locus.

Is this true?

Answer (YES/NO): YES